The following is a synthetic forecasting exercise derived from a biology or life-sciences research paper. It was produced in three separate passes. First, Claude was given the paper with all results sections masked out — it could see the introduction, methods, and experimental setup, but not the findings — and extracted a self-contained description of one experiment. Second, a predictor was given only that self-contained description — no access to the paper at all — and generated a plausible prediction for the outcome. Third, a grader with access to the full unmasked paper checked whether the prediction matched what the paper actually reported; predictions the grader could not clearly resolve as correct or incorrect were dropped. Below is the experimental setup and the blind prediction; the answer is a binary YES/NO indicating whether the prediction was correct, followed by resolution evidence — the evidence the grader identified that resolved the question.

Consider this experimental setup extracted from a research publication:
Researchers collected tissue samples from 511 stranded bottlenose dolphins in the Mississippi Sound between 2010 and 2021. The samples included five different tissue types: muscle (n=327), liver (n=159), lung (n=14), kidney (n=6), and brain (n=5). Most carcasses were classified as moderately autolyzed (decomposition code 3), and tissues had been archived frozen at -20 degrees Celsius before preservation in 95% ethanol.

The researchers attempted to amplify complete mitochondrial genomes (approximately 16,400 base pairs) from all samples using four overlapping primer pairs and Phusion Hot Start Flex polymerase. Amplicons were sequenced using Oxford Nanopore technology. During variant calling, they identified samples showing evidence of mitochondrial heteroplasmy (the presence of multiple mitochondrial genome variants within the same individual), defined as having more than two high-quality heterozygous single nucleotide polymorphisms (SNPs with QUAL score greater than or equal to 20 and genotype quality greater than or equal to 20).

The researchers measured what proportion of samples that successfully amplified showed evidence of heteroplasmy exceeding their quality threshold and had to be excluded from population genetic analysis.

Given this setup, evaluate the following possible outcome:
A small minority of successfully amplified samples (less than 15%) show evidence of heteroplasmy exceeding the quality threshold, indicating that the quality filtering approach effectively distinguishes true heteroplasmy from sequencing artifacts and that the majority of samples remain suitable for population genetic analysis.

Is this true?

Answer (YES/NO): YES